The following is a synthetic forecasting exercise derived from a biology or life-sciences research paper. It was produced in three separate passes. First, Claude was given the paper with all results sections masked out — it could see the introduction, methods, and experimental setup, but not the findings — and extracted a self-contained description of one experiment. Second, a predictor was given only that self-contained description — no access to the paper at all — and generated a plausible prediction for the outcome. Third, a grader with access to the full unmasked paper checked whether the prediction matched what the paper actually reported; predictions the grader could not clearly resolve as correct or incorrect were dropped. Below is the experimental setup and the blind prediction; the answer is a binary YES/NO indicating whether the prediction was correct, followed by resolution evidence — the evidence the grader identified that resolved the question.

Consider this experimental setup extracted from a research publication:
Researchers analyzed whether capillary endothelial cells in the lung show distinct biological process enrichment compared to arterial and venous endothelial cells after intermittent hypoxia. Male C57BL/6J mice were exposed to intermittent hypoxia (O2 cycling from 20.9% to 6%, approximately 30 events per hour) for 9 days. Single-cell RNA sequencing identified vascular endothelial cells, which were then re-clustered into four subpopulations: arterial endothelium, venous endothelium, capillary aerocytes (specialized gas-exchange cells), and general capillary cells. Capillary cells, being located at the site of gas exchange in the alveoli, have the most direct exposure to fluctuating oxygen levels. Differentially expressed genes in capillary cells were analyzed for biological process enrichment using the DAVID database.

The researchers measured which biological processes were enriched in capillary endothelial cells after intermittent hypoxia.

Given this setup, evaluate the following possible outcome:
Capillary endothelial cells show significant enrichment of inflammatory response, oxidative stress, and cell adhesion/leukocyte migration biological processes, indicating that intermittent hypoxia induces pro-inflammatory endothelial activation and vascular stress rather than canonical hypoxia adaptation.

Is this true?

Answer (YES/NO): NO